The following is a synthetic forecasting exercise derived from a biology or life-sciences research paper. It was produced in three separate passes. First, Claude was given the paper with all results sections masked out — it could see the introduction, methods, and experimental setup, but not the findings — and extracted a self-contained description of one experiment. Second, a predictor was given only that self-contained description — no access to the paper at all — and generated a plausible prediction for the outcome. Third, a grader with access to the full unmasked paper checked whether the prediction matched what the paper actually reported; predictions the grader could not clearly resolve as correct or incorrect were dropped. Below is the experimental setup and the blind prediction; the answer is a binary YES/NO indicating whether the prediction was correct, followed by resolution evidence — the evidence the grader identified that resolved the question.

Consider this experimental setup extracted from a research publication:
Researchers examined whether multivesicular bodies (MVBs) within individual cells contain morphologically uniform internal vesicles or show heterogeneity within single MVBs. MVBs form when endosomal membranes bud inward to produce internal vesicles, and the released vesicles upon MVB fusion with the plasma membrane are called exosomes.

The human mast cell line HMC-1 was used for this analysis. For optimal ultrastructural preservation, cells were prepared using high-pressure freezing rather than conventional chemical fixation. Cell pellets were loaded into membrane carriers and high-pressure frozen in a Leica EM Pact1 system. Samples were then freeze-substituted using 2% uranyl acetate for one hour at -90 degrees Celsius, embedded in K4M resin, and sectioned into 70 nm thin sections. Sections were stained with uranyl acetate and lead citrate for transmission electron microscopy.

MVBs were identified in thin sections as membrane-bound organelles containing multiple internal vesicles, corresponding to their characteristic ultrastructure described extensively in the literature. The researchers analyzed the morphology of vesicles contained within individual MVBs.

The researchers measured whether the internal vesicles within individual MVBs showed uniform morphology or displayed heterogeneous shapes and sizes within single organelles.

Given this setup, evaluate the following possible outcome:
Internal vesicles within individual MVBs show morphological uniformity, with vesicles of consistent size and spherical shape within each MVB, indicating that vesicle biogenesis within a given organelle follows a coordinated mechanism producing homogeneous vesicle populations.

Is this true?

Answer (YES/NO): NO